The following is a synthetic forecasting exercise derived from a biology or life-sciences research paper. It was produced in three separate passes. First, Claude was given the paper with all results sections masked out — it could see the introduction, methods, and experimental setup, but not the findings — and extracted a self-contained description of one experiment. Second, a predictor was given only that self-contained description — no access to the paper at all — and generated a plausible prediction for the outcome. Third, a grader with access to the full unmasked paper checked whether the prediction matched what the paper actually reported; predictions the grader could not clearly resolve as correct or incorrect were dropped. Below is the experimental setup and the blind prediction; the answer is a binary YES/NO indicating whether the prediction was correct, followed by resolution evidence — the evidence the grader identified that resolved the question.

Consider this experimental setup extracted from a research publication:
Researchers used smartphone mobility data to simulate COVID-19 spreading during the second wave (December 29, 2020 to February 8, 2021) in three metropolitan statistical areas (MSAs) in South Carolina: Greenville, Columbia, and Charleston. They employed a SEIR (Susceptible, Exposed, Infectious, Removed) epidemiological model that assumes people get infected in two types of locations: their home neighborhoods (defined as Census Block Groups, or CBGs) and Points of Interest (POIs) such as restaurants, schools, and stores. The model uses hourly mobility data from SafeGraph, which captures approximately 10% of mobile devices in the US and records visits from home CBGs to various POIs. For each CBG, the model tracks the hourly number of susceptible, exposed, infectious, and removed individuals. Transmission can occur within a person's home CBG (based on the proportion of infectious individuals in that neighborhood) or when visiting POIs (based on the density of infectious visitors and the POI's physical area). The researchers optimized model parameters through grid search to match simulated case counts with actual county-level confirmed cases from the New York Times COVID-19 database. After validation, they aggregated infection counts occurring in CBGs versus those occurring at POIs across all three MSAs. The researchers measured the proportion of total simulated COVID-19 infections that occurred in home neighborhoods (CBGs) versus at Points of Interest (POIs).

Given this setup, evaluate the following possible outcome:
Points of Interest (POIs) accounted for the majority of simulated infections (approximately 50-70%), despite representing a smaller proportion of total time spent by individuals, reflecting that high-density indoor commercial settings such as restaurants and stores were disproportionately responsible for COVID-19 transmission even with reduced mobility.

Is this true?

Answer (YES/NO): NO